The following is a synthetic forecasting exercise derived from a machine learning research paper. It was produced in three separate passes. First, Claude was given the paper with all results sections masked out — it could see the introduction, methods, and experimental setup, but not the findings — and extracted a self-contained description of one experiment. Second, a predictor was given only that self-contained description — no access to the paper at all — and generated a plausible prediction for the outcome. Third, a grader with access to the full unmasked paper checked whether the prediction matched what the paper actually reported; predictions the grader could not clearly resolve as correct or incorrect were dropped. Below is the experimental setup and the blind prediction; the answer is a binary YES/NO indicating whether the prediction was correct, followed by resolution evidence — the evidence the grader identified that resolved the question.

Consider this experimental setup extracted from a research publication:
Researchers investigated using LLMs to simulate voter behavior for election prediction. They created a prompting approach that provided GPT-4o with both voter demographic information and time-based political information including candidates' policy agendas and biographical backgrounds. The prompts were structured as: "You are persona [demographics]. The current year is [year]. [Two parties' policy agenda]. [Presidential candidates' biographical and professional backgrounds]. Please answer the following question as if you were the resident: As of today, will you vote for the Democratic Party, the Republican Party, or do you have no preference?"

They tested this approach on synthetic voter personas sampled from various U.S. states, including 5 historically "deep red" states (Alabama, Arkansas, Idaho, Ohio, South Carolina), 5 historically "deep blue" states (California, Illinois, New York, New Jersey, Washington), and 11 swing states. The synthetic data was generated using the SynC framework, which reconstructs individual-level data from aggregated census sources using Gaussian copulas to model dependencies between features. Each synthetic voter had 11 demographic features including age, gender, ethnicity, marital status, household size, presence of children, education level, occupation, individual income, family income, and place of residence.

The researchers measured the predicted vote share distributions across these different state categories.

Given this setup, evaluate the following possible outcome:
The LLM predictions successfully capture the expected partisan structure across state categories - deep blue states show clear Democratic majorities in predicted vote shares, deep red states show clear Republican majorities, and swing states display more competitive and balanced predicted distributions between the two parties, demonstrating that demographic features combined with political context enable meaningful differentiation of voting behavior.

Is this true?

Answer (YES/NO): NO